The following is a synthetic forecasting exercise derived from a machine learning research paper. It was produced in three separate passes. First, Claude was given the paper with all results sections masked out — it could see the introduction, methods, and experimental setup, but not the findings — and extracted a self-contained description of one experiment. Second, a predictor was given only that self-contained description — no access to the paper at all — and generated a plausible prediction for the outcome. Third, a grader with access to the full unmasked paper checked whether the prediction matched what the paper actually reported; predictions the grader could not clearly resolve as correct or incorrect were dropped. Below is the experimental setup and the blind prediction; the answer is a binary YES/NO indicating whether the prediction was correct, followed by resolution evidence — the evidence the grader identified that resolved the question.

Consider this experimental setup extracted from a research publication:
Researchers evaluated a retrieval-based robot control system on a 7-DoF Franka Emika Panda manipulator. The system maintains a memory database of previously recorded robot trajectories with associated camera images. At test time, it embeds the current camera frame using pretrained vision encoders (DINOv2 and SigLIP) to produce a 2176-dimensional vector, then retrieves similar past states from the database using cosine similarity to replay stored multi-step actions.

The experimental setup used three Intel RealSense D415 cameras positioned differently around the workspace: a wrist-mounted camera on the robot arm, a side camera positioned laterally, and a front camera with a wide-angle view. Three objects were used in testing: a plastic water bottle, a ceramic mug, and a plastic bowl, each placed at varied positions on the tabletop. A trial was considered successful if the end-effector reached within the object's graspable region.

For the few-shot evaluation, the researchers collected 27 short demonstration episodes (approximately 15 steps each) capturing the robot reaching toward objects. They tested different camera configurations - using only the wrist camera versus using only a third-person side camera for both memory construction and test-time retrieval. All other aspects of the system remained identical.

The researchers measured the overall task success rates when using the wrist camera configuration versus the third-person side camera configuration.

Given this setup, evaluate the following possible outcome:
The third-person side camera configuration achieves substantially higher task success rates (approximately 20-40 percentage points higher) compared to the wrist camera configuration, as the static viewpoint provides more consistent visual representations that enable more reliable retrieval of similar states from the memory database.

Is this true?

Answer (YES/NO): NO